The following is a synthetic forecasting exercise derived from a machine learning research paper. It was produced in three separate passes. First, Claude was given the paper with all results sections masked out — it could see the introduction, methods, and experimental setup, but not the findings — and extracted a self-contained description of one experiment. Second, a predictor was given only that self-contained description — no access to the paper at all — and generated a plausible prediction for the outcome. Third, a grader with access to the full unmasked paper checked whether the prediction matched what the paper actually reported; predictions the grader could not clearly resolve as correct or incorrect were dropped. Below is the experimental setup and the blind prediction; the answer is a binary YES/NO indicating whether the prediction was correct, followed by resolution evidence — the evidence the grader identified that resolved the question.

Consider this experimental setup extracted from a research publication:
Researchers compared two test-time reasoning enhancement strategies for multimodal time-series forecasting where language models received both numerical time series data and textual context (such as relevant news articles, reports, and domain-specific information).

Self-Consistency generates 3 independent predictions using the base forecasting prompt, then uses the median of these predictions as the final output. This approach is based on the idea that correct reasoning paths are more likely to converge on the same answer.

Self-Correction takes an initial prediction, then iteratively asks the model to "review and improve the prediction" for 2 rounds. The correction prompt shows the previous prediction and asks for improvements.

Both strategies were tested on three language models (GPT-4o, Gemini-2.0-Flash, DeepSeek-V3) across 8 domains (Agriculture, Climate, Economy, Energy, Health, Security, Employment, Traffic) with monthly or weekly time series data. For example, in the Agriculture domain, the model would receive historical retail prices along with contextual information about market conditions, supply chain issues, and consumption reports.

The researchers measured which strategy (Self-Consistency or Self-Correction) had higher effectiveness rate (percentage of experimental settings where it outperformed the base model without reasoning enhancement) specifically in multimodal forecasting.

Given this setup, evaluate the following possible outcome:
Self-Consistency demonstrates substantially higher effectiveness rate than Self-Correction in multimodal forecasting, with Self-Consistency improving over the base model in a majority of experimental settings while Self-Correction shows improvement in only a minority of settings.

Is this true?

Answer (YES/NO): NO